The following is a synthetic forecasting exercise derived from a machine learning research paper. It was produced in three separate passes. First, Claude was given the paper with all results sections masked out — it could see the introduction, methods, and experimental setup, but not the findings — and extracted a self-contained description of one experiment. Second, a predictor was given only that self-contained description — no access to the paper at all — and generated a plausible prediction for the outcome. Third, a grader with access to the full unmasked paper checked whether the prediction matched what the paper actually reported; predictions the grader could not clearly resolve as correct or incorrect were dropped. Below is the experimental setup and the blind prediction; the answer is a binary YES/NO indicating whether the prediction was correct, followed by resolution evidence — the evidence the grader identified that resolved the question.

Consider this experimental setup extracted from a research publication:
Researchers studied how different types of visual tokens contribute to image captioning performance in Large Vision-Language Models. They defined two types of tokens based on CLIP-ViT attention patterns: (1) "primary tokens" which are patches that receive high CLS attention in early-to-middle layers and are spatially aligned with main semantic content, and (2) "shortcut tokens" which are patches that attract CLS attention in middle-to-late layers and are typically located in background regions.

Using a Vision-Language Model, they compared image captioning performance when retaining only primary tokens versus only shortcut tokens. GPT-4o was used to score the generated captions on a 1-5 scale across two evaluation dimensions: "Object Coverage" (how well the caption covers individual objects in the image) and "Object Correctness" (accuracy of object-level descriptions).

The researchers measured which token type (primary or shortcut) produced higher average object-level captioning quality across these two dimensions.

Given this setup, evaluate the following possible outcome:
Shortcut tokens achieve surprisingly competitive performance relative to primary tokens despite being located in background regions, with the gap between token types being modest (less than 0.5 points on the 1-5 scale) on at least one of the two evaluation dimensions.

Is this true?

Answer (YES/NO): YES